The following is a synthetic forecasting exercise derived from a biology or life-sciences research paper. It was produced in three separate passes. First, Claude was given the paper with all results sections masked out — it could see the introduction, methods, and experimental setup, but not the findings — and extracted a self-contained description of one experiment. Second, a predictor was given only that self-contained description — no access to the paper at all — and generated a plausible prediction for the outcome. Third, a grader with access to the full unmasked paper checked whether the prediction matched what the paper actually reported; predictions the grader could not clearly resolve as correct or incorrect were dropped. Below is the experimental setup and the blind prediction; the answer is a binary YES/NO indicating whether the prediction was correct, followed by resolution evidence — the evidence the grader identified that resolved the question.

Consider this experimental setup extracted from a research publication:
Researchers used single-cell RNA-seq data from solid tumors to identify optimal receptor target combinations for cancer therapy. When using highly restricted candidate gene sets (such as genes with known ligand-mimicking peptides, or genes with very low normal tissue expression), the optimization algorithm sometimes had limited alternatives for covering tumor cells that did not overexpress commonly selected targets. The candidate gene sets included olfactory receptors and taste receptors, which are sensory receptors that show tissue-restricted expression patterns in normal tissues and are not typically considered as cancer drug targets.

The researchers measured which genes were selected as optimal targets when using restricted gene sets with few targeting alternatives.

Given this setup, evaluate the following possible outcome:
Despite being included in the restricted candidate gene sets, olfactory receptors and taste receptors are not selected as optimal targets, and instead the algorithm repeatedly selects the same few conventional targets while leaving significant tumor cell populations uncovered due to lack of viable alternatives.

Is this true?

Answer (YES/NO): NO